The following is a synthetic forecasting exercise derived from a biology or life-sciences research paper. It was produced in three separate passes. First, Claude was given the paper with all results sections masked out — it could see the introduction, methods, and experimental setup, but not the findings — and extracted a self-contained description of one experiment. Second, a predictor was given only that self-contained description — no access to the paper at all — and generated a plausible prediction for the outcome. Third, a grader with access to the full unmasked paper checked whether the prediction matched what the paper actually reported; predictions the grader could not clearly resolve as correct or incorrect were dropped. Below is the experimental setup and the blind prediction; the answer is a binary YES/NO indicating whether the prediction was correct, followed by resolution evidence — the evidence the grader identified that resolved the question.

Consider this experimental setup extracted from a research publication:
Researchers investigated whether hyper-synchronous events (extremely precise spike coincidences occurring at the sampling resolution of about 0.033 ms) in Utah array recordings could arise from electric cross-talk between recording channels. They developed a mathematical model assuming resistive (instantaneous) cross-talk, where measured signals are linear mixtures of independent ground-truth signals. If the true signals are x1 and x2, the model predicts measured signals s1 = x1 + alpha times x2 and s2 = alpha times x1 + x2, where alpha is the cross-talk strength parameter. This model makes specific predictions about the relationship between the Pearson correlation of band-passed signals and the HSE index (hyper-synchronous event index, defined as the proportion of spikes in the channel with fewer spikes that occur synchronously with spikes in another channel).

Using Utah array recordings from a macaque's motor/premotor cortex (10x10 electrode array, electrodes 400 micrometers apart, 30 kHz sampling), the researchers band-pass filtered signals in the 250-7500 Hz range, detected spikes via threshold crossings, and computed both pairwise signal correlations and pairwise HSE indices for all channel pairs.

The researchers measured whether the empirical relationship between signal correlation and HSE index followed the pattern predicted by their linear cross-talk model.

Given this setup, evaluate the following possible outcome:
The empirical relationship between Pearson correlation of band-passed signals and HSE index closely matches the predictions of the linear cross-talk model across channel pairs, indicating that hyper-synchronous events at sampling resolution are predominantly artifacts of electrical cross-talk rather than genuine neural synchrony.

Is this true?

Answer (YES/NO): YES